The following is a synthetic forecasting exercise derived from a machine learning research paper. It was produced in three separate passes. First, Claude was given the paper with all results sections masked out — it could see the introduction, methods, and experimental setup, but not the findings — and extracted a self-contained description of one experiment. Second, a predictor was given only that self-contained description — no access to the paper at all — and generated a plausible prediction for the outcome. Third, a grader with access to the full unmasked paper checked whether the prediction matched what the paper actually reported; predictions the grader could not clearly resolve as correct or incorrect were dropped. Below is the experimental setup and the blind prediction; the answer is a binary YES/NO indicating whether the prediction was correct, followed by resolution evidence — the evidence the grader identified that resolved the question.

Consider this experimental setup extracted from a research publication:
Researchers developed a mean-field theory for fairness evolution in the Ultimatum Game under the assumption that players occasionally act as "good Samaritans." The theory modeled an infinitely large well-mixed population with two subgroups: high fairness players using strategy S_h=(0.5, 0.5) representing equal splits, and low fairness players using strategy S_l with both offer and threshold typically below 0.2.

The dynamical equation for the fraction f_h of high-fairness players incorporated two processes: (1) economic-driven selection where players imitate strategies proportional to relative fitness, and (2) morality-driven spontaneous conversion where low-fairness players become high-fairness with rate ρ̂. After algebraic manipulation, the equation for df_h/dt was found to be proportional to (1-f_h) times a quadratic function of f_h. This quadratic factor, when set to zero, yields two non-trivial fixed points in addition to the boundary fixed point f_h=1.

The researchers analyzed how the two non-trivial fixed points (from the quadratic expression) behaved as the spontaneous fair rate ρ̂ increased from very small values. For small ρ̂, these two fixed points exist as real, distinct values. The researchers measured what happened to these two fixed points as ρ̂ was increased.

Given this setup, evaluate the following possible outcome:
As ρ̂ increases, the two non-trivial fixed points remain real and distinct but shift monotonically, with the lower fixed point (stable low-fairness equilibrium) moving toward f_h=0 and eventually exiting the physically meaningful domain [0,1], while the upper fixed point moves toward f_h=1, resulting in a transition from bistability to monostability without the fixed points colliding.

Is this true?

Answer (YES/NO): NO